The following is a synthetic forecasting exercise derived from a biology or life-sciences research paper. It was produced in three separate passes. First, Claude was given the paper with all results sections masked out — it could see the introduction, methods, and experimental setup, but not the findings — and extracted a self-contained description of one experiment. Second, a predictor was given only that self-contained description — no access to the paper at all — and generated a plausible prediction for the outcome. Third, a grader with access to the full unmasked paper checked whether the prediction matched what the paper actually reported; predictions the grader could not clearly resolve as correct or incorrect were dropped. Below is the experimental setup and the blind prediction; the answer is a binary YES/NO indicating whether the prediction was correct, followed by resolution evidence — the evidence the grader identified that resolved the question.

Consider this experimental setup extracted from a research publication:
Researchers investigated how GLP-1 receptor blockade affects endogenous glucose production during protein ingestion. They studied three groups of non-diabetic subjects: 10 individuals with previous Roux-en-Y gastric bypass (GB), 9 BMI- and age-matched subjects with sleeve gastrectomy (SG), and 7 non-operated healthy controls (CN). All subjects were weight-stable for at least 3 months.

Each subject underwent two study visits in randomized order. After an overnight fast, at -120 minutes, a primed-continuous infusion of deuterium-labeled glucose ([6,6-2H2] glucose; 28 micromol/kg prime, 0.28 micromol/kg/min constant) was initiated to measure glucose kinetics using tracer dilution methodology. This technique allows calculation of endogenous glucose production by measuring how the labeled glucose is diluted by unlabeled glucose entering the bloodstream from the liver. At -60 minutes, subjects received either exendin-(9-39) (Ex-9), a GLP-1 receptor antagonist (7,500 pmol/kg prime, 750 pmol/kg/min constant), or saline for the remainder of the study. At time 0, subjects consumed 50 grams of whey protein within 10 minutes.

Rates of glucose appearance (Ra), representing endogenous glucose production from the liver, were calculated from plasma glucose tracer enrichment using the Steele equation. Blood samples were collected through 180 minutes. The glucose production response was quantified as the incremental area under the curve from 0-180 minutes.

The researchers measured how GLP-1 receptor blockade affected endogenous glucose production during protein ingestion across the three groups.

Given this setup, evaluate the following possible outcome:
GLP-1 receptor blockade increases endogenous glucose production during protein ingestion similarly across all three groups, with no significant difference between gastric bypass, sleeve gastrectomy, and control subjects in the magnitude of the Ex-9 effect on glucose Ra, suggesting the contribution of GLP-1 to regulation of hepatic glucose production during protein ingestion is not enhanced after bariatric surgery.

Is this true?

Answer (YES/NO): NO